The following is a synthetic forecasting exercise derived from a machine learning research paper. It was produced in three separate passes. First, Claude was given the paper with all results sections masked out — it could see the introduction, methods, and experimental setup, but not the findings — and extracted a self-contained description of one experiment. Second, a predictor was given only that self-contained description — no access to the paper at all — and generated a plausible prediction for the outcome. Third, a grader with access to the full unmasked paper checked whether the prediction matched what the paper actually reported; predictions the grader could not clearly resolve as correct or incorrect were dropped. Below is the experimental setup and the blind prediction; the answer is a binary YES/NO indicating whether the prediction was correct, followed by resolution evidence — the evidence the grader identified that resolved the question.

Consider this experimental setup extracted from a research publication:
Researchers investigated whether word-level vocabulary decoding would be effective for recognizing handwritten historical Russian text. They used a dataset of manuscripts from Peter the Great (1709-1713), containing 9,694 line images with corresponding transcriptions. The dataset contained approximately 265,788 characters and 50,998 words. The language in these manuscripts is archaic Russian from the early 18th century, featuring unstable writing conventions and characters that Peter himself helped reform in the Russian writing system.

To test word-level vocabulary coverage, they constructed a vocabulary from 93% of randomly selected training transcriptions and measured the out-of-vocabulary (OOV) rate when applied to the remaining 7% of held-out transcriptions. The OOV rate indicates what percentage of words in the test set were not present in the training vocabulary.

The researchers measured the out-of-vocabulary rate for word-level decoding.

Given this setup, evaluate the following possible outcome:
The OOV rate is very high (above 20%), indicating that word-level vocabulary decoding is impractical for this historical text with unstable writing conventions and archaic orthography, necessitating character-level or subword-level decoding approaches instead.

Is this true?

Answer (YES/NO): YES